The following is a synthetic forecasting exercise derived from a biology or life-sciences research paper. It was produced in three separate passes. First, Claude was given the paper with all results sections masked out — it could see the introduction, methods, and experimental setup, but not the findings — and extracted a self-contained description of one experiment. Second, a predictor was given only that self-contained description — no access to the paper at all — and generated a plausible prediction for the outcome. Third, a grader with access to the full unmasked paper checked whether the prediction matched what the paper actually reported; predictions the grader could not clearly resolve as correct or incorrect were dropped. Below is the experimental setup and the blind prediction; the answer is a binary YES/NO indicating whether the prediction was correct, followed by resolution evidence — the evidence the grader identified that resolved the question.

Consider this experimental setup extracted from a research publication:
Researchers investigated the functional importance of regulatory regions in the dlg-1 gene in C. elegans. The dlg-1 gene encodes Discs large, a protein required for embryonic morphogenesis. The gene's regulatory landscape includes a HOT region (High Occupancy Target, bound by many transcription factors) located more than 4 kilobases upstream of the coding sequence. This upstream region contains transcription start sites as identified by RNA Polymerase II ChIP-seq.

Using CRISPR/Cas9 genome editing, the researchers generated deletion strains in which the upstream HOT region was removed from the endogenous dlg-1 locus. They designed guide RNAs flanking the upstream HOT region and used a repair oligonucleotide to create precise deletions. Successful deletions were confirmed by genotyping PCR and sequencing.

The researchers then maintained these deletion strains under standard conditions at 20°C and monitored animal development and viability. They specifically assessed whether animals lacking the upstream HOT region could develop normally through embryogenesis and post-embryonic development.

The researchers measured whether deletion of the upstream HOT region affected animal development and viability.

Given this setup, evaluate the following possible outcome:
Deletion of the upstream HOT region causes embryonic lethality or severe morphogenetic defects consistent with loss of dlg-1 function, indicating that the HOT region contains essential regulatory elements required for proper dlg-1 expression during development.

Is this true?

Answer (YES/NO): NO